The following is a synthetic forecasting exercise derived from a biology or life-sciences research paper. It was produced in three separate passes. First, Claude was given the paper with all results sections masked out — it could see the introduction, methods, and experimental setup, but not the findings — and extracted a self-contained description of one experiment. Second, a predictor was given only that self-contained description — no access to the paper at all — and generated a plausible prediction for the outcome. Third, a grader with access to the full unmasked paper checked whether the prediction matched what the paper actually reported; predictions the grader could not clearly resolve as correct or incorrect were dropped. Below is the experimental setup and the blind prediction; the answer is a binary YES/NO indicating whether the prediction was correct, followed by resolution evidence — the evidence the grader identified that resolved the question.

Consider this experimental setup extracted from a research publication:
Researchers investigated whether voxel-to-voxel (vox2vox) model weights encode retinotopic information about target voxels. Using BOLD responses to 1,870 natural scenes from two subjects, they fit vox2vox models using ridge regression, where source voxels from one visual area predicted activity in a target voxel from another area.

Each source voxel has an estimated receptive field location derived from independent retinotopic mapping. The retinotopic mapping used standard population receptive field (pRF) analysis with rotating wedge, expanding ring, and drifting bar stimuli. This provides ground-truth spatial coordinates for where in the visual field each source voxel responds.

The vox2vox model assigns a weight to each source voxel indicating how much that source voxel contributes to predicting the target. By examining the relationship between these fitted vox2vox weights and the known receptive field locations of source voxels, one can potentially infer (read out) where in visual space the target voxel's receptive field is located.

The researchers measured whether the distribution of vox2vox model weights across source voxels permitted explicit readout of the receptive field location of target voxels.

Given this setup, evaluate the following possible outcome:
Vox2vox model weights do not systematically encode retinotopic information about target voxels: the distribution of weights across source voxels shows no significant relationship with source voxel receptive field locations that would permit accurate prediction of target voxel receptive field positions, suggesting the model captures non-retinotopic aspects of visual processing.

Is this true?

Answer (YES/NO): NO